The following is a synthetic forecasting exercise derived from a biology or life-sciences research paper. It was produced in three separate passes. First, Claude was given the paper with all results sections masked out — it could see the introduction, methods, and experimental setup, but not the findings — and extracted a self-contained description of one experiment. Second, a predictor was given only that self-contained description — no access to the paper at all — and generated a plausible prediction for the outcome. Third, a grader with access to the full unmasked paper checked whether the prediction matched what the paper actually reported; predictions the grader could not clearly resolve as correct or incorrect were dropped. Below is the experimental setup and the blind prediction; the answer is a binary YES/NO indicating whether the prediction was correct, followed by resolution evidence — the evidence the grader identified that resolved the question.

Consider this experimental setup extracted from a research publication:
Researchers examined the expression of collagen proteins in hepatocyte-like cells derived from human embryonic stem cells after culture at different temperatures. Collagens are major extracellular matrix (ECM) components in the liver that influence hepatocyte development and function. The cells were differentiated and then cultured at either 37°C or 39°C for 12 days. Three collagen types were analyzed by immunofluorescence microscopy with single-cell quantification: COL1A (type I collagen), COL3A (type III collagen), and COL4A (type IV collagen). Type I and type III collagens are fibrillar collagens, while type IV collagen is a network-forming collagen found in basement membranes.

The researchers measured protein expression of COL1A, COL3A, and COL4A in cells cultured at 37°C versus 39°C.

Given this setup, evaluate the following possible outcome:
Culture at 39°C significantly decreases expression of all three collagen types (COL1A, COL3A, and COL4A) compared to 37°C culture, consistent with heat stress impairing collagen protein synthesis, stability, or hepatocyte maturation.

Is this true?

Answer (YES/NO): NO